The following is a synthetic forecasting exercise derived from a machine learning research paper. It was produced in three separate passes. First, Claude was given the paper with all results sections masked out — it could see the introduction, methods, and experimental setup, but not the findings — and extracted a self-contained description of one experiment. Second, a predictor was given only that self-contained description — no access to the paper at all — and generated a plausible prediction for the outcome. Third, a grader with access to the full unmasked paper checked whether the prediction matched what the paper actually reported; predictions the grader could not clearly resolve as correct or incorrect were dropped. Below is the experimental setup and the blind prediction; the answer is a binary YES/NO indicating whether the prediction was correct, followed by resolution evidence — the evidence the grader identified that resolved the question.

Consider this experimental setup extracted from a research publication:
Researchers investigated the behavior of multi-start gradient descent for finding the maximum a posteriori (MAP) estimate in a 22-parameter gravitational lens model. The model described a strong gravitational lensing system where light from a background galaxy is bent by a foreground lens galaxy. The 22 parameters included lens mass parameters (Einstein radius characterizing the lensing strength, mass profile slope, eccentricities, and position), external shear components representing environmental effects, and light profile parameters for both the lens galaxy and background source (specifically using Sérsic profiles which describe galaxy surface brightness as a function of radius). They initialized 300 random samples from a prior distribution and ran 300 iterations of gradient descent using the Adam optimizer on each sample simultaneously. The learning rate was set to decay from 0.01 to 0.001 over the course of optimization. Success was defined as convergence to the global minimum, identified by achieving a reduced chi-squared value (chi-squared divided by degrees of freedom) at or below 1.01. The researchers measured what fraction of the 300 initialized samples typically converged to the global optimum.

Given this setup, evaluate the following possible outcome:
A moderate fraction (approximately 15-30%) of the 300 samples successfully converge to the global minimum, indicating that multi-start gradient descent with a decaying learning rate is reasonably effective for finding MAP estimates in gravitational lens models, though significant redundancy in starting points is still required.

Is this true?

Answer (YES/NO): NO